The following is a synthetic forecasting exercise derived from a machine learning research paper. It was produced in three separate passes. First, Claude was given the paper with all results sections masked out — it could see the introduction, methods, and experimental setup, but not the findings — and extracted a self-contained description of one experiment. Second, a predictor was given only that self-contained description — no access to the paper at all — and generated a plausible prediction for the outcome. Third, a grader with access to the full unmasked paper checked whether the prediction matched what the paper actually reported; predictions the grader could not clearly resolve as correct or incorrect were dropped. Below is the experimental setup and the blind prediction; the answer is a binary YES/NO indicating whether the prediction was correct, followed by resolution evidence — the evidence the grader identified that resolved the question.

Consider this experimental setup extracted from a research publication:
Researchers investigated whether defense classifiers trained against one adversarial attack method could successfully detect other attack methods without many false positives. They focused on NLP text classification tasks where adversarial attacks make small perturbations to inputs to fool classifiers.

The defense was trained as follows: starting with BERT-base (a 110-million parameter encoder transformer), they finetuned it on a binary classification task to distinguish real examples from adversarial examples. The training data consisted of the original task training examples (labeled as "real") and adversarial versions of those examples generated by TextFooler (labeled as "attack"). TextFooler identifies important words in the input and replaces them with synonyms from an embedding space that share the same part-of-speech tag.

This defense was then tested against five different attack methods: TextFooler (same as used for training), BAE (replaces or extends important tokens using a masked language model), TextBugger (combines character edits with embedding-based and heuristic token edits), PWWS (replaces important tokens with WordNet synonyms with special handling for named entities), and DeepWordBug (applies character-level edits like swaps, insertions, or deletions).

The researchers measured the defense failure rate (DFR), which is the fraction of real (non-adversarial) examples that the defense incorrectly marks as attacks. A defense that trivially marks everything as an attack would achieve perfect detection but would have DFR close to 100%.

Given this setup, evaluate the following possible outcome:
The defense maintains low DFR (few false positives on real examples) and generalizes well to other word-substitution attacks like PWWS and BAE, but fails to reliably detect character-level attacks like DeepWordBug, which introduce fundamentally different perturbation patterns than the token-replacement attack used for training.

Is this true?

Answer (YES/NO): NO